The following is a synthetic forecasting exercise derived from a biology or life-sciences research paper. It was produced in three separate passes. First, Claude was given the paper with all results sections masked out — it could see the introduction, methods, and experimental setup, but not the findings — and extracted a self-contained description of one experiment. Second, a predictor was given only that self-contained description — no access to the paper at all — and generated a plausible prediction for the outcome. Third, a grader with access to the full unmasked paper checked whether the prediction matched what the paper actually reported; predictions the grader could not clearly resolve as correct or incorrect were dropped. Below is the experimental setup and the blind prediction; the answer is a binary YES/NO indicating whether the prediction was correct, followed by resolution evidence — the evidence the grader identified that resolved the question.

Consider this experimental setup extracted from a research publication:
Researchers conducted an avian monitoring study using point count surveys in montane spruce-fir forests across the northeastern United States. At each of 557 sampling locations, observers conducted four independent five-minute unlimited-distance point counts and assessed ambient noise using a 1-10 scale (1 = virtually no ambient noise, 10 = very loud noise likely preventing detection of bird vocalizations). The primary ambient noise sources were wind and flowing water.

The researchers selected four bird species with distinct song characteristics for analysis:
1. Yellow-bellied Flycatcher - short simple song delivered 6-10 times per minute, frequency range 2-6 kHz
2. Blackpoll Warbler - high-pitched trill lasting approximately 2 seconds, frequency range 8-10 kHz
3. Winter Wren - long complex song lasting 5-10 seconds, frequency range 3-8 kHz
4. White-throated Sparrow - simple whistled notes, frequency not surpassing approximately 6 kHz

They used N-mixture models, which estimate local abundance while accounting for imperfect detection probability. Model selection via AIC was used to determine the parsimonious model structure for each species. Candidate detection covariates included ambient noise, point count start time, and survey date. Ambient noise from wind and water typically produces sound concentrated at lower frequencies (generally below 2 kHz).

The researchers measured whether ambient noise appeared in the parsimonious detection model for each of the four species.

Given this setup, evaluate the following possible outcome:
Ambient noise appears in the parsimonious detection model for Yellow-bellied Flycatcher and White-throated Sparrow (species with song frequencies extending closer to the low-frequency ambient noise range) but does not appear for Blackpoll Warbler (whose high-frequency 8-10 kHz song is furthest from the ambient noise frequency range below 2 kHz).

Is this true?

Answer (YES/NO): NO